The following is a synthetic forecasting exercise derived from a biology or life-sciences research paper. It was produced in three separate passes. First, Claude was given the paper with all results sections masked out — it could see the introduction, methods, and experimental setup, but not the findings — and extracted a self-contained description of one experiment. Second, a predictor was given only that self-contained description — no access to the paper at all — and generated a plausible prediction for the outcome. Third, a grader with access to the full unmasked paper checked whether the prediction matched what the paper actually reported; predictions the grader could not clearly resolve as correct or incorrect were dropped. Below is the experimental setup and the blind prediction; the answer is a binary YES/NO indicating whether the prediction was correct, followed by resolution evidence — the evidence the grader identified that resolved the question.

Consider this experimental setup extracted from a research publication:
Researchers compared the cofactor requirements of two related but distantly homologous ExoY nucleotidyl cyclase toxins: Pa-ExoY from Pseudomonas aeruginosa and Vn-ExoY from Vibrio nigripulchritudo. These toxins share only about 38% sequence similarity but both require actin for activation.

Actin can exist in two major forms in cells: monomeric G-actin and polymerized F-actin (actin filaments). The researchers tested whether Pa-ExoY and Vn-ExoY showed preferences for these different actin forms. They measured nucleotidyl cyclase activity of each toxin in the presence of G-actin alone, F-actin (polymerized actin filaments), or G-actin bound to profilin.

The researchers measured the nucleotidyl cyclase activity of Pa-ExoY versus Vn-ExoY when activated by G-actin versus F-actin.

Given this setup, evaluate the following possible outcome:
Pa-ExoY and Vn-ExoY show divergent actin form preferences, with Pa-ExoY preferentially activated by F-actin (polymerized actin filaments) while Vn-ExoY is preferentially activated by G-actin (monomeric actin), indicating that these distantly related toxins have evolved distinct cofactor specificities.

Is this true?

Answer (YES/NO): YES